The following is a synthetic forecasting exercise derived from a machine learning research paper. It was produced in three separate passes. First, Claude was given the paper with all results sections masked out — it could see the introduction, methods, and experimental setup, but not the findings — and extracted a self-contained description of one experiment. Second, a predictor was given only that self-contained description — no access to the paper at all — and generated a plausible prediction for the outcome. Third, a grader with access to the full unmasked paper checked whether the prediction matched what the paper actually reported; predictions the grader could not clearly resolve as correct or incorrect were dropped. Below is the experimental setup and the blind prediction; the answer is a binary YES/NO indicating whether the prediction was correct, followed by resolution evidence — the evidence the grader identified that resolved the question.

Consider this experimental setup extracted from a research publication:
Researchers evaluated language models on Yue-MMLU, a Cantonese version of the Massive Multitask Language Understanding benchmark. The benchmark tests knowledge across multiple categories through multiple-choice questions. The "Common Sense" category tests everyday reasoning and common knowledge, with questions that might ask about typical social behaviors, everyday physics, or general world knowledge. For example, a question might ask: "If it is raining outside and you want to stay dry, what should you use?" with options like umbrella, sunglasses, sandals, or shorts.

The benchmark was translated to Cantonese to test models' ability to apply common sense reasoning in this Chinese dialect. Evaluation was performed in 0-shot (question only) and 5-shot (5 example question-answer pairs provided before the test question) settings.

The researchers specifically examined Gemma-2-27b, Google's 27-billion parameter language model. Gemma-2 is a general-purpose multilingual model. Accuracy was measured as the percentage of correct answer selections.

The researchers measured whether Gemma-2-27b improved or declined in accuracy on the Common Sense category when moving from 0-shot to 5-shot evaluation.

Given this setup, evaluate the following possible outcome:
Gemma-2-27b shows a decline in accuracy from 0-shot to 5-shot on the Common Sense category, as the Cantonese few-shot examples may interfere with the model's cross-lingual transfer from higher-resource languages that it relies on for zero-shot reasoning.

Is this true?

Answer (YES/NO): YES